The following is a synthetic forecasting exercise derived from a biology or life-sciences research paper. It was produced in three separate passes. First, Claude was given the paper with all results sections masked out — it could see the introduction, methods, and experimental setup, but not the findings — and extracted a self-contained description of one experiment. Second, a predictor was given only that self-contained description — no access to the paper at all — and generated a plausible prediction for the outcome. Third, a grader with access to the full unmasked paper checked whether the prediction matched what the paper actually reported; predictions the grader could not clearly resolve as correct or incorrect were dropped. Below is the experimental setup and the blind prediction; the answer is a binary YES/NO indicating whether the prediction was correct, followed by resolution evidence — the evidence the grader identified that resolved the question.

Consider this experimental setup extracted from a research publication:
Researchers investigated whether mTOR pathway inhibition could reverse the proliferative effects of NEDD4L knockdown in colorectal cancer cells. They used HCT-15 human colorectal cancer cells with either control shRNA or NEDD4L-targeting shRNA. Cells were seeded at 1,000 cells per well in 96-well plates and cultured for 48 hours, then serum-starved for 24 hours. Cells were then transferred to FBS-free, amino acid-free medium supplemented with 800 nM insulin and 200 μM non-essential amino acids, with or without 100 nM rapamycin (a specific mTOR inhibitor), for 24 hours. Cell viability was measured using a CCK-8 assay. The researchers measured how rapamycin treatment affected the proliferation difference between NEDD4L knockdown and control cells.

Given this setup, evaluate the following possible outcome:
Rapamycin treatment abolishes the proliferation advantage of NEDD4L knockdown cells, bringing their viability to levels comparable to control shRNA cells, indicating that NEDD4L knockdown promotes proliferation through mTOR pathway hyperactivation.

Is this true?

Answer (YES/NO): YES